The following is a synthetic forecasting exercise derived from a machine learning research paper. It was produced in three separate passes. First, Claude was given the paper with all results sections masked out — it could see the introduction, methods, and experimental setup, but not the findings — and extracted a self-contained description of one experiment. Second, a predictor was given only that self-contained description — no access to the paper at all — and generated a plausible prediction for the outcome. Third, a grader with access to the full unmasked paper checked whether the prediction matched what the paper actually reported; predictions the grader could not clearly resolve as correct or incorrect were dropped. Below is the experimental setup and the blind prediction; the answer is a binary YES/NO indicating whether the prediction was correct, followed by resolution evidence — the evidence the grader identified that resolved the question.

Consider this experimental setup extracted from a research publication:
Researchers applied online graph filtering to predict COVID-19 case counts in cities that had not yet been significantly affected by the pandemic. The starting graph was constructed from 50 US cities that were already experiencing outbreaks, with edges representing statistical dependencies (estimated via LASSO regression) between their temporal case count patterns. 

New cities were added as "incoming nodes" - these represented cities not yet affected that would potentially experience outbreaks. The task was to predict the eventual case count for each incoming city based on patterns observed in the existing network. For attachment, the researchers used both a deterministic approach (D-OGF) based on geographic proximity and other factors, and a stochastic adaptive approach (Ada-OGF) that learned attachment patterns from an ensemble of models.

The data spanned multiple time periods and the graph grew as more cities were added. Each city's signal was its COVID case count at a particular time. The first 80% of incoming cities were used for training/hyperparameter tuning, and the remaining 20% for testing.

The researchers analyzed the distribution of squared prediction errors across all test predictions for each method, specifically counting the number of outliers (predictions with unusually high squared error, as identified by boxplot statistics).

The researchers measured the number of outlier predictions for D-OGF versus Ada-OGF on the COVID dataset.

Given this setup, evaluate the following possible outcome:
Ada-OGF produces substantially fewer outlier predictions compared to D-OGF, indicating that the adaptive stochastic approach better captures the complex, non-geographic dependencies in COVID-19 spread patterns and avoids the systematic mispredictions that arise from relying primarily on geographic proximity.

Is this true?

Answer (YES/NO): NO